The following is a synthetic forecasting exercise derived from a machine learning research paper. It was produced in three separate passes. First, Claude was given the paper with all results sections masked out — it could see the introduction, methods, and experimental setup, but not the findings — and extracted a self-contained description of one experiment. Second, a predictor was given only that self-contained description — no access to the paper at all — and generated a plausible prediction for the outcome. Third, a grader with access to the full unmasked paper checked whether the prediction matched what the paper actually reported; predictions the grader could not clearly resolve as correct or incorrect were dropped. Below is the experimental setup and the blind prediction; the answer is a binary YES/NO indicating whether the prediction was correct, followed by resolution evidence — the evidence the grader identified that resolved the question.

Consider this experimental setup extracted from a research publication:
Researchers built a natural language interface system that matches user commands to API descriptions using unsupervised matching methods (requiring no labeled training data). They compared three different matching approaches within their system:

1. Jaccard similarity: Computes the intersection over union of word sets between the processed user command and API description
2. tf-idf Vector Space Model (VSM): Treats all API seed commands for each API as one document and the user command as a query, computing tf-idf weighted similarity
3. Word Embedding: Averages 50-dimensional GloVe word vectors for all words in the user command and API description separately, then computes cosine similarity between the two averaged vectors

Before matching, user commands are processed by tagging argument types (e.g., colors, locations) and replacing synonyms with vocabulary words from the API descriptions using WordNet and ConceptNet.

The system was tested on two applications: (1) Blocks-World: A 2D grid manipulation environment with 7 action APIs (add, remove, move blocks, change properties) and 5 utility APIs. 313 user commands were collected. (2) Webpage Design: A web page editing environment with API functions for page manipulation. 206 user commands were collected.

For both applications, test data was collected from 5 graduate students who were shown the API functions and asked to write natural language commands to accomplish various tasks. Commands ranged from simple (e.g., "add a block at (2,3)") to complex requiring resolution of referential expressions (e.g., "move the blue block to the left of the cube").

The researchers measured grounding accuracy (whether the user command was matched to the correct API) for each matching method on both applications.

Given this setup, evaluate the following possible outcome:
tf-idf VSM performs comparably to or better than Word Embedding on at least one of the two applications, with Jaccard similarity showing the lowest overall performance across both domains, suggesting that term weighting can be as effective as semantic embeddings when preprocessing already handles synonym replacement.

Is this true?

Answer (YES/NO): NO